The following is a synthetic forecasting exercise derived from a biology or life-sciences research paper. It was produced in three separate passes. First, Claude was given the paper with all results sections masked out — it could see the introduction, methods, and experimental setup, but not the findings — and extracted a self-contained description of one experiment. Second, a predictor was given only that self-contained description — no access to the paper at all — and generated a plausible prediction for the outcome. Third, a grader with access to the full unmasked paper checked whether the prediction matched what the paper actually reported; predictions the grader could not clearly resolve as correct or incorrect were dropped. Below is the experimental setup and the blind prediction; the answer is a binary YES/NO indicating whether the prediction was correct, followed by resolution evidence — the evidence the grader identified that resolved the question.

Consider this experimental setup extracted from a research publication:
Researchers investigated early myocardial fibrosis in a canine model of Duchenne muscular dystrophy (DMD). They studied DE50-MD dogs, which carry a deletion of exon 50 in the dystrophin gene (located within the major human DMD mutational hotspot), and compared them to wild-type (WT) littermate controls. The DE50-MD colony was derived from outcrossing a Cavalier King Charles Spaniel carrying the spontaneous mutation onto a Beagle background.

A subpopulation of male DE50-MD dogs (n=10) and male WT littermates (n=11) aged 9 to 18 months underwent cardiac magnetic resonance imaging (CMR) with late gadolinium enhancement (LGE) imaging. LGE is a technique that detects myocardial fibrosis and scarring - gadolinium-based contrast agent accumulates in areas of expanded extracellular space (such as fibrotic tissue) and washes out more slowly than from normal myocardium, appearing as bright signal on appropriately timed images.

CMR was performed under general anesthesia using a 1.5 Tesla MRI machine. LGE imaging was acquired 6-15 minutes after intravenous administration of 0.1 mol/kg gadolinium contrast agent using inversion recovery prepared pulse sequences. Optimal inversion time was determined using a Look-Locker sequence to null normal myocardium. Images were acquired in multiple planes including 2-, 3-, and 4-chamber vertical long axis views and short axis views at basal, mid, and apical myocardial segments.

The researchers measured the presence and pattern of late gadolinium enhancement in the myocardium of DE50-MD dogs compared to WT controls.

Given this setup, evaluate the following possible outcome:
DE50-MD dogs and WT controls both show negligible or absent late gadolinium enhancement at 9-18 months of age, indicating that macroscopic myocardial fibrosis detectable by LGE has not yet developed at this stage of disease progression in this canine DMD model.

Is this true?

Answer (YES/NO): NO